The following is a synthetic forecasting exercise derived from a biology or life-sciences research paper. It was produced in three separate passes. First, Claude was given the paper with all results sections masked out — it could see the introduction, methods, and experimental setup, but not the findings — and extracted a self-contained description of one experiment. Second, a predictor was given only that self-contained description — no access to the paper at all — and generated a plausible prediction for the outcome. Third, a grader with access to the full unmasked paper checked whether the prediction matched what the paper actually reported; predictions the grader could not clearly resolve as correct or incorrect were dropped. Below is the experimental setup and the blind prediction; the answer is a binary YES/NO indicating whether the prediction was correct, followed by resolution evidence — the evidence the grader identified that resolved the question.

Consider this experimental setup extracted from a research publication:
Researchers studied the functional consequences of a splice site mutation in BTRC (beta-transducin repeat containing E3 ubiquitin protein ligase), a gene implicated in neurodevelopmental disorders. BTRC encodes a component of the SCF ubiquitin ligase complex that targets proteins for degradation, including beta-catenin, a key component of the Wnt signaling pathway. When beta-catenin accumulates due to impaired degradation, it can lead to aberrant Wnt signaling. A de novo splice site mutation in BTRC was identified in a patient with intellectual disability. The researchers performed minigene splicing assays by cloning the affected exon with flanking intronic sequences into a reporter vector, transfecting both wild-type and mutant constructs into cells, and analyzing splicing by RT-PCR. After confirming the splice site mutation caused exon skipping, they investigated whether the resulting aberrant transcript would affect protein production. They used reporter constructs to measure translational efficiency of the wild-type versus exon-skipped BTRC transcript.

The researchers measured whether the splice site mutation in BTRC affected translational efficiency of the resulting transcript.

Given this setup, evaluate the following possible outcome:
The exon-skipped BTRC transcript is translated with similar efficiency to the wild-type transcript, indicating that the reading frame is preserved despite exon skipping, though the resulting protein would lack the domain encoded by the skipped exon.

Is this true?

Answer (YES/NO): NO